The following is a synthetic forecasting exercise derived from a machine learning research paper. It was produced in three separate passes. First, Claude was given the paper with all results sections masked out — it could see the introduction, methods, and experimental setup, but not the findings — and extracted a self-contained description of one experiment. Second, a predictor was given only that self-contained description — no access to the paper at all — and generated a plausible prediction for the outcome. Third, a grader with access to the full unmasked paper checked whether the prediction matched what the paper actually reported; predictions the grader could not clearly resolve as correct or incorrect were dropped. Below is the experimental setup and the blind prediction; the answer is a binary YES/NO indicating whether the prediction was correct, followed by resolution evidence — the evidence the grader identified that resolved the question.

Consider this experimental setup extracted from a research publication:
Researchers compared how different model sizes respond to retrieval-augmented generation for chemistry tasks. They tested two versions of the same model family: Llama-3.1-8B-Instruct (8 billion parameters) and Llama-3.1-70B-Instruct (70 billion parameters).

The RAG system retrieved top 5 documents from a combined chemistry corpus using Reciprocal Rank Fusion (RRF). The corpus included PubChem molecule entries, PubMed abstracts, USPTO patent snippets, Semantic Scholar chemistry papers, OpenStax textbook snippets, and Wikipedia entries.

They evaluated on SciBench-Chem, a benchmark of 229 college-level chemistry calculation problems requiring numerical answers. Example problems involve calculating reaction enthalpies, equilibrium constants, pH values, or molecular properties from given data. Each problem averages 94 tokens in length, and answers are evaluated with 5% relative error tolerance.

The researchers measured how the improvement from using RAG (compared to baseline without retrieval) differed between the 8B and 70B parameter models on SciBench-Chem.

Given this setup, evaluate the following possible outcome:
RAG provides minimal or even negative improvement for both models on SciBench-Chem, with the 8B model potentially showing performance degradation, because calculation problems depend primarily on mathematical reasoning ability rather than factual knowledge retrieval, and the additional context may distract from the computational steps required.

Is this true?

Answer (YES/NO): NO